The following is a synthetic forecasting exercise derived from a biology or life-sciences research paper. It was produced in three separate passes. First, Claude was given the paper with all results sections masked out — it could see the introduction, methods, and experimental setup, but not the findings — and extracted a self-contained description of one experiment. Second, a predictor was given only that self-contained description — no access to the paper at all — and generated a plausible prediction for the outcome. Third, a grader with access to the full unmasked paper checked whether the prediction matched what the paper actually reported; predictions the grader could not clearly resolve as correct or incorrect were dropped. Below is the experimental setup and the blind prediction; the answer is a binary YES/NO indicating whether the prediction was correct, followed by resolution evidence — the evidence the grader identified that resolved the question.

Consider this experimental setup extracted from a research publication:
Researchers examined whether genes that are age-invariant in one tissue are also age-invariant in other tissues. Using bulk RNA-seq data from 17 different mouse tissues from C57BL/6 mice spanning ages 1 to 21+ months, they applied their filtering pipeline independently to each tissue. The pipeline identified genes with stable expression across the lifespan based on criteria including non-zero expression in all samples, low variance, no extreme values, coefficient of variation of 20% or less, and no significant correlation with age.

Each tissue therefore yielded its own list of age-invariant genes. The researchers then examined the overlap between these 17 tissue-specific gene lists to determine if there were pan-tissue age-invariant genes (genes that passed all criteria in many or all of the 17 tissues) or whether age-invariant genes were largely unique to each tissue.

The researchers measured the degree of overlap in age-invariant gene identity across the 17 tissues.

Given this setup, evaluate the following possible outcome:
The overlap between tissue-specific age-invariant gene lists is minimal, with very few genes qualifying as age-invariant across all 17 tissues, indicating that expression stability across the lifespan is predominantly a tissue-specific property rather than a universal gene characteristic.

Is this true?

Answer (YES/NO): YES